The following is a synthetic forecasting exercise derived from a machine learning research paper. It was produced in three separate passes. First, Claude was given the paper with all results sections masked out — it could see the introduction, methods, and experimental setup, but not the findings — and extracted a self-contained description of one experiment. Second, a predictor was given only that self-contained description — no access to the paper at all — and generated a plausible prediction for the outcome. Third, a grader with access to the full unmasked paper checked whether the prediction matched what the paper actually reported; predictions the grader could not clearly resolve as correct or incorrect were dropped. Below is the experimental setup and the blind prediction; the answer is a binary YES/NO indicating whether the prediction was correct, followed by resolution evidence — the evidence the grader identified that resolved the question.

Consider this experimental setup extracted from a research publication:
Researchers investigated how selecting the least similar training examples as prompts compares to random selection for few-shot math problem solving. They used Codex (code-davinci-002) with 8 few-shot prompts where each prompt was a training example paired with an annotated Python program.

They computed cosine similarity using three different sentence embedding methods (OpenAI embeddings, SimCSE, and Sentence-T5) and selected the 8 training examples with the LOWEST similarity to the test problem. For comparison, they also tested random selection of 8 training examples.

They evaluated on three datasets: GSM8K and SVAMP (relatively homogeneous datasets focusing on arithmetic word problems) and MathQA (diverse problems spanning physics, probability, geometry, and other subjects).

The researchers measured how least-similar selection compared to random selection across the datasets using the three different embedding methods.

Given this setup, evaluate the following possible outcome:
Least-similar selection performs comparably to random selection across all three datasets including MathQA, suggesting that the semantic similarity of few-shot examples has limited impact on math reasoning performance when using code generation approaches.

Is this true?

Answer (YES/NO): NO